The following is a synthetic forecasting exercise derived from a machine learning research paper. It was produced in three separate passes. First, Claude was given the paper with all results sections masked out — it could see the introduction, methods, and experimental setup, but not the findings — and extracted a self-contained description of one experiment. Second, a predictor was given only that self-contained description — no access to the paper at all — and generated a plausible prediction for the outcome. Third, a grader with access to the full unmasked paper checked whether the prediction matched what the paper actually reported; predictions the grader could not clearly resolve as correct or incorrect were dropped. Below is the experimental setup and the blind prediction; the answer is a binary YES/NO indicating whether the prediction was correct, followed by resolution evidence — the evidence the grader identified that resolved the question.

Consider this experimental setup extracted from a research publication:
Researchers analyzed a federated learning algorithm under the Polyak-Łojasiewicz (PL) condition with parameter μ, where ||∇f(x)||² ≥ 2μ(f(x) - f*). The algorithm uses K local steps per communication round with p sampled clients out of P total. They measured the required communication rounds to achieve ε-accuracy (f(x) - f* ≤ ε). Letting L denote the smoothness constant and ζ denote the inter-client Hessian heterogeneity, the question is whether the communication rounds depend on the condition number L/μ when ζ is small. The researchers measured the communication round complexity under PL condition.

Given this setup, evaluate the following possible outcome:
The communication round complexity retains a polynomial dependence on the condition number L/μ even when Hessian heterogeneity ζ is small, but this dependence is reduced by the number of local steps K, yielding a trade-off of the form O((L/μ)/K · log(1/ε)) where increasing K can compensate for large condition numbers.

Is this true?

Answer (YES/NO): NO